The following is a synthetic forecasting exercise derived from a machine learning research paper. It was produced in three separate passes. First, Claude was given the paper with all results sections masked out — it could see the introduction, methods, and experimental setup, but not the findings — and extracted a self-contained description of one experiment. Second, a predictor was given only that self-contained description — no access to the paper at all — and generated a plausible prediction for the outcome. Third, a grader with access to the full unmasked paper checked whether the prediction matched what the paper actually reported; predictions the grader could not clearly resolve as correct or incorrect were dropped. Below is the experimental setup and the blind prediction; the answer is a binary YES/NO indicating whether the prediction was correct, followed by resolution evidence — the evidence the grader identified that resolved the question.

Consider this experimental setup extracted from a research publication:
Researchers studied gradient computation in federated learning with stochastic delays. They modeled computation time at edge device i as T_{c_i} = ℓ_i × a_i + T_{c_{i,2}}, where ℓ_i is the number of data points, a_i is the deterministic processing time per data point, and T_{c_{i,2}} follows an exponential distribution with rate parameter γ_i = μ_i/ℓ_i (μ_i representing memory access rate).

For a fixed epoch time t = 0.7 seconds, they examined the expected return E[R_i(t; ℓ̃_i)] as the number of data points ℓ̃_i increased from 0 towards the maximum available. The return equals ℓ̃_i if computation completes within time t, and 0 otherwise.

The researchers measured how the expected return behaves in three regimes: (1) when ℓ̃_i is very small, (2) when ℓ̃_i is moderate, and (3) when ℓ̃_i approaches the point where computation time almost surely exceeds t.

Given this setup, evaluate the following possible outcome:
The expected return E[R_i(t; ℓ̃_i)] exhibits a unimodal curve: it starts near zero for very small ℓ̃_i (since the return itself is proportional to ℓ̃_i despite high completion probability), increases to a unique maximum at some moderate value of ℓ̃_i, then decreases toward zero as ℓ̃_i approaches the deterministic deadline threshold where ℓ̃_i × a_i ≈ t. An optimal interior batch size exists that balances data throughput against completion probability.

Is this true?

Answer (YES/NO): YES